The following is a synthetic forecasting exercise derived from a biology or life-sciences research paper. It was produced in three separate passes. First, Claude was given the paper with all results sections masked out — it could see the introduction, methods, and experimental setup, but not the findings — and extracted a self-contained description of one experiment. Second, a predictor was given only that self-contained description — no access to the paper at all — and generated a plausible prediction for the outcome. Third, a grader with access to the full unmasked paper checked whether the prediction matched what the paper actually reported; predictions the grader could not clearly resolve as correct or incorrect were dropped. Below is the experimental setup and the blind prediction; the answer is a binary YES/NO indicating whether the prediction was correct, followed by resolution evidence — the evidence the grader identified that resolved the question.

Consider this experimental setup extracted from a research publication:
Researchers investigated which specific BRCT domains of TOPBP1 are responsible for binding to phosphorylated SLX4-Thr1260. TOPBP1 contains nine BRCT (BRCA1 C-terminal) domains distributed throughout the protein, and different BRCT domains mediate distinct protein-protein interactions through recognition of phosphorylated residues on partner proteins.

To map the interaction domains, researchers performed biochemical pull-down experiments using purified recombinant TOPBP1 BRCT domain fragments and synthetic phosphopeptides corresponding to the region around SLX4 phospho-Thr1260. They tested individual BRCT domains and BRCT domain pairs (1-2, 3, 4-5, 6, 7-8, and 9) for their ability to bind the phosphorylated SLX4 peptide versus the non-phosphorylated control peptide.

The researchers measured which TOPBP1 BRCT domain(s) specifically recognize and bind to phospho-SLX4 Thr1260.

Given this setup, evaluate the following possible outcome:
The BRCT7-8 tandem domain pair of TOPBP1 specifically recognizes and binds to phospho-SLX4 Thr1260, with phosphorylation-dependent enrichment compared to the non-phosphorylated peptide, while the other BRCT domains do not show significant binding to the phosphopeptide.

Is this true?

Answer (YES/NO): NO